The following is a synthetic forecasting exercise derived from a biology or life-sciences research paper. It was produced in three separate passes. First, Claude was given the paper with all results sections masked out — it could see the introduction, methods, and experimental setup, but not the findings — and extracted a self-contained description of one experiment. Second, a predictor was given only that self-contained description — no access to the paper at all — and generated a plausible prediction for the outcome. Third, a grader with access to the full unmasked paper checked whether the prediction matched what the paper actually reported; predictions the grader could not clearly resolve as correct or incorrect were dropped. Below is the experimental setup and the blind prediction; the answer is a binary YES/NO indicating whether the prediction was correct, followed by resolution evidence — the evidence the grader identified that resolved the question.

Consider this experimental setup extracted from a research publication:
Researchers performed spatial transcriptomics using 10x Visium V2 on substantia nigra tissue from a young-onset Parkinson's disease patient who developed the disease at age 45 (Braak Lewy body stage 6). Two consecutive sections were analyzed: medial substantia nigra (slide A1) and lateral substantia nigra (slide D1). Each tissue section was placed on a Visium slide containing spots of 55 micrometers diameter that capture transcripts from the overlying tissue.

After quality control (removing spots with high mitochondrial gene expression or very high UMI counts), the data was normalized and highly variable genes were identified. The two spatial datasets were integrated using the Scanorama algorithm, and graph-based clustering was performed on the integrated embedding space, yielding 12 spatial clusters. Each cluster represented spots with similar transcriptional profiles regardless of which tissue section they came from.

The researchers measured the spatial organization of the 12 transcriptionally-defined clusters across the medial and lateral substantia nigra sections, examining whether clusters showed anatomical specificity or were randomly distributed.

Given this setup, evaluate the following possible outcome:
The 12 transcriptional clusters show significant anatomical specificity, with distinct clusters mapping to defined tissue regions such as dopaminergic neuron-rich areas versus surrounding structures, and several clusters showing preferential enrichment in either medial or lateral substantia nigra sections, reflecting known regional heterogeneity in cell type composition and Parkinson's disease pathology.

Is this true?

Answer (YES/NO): YES